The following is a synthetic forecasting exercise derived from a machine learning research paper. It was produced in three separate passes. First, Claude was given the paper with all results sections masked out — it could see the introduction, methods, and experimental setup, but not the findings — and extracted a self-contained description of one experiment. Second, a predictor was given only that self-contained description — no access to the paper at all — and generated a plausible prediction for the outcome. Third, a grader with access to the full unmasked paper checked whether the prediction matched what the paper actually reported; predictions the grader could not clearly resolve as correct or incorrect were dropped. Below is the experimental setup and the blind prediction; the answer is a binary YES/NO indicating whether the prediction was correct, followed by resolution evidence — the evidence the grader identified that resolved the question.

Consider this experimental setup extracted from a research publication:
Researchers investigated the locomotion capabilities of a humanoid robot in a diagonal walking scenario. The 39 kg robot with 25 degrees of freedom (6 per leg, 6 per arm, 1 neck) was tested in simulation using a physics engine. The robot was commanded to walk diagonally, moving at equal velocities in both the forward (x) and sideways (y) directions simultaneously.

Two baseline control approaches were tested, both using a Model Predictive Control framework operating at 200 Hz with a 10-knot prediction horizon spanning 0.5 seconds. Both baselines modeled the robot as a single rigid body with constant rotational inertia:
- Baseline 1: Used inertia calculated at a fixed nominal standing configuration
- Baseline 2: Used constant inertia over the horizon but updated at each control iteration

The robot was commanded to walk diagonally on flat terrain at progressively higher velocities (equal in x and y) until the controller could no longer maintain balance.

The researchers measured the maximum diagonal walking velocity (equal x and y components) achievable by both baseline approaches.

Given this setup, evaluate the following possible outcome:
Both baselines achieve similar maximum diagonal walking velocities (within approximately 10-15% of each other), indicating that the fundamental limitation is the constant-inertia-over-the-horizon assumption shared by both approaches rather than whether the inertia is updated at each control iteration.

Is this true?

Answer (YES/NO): YES